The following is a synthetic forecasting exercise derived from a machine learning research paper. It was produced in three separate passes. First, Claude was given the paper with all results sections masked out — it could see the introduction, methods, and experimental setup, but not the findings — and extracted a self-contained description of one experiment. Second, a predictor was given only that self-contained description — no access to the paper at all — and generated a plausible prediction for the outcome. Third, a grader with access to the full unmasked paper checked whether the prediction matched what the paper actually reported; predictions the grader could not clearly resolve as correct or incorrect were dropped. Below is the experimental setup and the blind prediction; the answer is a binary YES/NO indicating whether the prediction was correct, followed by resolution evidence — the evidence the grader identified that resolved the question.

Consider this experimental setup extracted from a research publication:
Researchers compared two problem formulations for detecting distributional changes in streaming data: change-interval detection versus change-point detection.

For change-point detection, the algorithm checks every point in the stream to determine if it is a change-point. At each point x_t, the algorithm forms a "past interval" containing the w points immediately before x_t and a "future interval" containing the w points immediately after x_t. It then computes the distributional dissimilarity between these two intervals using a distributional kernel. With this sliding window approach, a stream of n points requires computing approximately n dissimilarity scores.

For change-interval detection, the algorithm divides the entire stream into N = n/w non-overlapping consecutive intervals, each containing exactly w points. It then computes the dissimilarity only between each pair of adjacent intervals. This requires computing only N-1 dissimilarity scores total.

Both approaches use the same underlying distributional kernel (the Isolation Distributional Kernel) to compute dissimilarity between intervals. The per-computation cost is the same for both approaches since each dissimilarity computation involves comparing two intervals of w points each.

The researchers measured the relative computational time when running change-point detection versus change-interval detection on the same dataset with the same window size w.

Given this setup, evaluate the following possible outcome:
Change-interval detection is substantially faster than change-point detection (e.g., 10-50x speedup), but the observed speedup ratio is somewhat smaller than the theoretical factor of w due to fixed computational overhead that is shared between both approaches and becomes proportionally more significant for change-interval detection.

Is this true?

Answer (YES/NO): NO